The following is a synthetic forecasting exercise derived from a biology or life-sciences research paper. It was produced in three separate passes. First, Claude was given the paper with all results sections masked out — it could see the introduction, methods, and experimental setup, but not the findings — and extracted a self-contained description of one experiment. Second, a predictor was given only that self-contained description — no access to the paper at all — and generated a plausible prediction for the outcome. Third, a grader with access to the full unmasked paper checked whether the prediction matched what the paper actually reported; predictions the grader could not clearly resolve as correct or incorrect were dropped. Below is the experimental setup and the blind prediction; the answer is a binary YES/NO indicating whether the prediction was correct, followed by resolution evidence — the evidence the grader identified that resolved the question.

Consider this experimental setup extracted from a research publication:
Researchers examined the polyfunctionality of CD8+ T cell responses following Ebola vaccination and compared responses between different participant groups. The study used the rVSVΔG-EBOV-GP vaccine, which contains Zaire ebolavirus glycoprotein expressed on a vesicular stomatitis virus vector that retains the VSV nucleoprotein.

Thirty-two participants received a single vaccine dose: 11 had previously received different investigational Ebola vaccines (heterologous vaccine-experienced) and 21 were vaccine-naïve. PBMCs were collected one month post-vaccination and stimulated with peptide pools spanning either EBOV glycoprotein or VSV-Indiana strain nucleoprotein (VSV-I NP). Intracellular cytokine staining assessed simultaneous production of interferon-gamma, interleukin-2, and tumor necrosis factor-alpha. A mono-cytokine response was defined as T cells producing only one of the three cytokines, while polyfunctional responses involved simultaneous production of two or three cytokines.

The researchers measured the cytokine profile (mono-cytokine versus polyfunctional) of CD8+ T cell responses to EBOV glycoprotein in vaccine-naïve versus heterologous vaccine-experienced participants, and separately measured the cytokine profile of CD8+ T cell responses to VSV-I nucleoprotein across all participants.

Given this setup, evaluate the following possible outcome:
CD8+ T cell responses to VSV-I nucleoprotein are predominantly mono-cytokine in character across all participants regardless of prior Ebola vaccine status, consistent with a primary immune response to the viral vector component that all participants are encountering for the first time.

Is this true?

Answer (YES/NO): NO